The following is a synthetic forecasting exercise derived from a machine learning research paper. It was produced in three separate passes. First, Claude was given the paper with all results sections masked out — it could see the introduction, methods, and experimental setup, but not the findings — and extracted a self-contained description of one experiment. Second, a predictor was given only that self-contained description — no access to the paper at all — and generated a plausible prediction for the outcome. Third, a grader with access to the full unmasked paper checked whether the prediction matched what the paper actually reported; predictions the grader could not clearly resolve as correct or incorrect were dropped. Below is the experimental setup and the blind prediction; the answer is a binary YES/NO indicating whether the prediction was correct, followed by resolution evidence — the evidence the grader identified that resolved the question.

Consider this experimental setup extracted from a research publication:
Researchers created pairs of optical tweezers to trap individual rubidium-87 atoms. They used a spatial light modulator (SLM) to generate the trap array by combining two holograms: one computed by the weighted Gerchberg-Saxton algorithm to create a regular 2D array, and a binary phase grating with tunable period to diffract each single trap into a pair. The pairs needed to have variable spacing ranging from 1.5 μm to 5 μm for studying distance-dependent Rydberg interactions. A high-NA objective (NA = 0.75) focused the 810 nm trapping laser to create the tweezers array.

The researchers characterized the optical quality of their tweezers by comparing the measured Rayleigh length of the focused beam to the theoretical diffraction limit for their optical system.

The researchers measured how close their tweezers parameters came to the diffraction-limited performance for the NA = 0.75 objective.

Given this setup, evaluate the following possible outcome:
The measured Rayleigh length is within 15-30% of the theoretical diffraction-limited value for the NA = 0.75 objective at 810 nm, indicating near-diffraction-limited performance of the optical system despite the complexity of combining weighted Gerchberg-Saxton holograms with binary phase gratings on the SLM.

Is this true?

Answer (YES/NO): NO